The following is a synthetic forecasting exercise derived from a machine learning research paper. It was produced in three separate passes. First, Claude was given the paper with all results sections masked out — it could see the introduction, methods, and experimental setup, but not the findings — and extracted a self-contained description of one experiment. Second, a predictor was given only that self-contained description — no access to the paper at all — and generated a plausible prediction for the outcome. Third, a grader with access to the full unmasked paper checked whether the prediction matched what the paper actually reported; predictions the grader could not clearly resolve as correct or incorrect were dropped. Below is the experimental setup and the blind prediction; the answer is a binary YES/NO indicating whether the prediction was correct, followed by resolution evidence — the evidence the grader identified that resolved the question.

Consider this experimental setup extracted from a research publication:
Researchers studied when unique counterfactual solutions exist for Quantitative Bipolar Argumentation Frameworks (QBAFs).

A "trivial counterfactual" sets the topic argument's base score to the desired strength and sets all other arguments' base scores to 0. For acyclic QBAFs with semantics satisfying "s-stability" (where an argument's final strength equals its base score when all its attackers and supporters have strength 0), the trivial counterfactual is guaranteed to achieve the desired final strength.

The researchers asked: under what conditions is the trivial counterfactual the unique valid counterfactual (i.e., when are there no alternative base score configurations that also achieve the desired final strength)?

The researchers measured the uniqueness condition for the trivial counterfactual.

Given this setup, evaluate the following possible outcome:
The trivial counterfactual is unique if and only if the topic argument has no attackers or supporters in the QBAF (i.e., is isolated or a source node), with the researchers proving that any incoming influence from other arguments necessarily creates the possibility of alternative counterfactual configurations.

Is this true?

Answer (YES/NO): NO